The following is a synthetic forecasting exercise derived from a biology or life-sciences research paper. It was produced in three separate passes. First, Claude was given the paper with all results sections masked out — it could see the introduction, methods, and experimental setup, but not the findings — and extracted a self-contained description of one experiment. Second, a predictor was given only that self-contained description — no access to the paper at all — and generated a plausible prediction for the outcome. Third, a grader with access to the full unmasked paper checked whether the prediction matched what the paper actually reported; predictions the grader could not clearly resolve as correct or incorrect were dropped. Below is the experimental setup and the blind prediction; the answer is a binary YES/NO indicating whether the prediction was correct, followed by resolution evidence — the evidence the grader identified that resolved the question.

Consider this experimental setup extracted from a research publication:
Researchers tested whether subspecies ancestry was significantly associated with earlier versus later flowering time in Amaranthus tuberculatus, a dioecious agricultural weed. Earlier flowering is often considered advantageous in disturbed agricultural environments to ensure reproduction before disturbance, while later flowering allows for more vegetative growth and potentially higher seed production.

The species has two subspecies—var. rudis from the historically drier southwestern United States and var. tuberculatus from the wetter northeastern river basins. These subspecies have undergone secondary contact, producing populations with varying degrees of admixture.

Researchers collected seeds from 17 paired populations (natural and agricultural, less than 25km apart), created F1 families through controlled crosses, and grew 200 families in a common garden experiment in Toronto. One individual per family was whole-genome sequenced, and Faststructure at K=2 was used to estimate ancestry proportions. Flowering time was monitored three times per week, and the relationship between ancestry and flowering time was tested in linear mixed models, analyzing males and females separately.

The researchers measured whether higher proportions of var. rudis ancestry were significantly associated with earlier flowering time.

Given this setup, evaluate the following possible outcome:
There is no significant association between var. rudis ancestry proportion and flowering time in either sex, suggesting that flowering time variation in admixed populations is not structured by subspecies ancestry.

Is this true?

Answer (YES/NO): NO